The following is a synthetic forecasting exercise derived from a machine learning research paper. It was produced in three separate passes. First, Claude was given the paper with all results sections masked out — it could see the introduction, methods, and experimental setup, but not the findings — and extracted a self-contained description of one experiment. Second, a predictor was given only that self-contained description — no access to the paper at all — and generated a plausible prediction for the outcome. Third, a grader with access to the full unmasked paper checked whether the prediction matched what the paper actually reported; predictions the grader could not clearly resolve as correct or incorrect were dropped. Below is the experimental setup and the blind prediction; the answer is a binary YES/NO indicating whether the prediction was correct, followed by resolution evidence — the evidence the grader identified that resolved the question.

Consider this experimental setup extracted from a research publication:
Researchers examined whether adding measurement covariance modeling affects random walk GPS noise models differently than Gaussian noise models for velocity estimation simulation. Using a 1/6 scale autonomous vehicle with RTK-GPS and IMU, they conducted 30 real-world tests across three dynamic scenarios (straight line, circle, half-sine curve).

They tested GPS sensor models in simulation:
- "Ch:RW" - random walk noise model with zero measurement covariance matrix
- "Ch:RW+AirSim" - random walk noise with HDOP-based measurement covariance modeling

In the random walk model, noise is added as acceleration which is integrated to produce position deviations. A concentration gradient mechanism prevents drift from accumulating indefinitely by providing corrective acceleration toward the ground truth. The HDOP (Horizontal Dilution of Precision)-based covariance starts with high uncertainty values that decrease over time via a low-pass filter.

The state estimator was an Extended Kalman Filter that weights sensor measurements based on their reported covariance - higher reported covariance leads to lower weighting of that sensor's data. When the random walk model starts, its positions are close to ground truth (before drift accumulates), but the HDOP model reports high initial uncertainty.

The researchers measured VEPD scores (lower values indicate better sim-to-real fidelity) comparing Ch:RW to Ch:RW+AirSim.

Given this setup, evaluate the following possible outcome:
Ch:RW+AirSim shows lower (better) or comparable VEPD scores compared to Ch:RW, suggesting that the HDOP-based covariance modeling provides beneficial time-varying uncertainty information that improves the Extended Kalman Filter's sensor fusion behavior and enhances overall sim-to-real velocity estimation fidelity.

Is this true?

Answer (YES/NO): NO